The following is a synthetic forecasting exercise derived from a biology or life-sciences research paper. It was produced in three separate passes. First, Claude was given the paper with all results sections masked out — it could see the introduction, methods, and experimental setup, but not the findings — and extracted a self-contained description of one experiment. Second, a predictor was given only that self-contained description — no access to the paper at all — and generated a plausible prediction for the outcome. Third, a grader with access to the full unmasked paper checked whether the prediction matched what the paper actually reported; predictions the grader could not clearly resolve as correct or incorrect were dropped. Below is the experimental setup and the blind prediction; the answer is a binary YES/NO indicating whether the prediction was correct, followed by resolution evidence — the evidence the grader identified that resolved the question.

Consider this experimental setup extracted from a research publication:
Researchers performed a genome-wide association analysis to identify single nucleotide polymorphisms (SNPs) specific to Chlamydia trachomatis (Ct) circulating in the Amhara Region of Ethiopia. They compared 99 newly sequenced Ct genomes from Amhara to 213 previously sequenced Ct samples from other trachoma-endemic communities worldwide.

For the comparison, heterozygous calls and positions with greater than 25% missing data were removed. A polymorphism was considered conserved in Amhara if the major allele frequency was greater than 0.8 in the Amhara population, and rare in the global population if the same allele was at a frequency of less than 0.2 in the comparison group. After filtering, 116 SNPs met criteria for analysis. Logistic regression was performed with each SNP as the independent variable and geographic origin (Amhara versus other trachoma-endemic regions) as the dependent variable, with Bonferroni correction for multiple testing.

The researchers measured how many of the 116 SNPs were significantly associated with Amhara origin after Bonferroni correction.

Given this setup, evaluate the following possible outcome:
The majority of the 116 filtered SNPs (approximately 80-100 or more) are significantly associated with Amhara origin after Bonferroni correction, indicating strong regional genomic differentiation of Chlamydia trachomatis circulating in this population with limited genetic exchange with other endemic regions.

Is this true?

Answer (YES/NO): YES